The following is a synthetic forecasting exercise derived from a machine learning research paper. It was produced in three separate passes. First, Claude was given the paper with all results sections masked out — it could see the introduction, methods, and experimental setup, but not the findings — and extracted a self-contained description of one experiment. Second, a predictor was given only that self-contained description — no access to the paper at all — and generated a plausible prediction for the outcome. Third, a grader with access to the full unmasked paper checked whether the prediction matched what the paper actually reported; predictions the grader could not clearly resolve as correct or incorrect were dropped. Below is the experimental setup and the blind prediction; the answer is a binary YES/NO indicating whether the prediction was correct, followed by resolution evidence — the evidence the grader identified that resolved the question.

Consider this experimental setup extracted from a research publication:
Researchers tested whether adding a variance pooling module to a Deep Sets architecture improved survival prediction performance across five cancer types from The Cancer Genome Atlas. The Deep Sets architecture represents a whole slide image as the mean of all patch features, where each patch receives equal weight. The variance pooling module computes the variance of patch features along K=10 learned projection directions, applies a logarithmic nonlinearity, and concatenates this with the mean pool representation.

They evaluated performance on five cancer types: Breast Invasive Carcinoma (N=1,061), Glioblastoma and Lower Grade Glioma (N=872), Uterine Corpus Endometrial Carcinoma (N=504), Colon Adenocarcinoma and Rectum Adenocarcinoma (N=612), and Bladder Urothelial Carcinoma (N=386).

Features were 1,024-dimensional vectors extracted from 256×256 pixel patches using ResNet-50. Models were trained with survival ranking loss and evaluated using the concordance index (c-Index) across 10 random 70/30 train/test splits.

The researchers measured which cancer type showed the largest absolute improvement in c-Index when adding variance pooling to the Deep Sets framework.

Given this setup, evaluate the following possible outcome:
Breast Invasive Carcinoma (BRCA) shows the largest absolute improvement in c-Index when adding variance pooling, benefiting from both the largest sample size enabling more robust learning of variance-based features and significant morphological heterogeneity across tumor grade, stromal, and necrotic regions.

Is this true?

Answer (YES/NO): NO